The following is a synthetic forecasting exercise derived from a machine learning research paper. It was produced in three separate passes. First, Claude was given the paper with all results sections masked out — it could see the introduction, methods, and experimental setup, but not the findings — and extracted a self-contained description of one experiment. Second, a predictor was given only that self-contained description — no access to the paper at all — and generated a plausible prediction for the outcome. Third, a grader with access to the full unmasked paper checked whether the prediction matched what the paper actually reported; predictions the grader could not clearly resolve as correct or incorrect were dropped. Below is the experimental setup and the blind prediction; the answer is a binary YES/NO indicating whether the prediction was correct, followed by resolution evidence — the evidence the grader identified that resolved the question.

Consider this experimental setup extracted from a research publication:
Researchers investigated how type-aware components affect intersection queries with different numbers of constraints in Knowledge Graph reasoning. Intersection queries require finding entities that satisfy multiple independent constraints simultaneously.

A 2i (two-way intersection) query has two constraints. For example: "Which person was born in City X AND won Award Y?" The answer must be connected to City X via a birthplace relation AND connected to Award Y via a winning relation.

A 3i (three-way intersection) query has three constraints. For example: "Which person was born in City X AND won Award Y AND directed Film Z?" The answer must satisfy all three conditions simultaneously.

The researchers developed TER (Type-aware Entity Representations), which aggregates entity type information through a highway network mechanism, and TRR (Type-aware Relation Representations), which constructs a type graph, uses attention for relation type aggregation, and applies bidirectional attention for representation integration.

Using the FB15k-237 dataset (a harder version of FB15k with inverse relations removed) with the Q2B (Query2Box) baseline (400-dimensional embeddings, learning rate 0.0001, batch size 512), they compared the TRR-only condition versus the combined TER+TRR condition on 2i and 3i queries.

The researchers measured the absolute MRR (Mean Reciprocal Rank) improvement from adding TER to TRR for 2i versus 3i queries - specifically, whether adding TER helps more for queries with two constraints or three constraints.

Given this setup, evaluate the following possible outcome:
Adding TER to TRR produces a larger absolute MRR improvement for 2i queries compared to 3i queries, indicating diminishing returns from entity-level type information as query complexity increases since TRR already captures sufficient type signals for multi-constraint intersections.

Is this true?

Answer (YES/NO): YES